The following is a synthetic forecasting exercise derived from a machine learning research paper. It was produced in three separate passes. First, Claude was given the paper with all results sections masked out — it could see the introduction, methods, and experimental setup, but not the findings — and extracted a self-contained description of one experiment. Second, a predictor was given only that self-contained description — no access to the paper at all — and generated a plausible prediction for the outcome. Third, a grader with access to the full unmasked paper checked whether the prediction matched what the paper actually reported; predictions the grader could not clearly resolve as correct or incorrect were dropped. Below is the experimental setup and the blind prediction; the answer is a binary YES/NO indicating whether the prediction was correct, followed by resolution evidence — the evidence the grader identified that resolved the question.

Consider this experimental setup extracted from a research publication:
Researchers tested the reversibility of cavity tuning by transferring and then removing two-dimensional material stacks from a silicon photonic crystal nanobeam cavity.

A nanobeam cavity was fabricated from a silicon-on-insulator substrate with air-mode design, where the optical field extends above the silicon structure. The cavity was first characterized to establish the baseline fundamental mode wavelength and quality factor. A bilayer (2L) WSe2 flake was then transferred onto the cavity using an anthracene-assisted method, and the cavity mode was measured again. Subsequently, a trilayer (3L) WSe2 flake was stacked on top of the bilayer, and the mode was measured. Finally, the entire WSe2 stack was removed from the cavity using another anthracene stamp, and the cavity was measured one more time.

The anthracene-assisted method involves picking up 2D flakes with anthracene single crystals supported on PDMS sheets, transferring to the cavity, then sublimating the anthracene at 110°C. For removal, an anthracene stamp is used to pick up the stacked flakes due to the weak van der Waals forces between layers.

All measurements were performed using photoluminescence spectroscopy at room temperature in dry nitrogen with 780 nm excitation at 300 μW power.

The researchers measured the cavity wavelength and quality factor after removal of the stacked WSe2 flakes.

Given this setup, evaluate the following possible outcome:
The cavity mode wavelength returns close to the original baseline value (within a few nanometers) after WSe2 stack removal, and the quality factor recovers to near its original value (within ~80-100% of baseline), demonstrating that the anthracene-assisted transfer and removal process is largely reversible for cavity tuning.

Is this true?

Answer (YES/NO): YES